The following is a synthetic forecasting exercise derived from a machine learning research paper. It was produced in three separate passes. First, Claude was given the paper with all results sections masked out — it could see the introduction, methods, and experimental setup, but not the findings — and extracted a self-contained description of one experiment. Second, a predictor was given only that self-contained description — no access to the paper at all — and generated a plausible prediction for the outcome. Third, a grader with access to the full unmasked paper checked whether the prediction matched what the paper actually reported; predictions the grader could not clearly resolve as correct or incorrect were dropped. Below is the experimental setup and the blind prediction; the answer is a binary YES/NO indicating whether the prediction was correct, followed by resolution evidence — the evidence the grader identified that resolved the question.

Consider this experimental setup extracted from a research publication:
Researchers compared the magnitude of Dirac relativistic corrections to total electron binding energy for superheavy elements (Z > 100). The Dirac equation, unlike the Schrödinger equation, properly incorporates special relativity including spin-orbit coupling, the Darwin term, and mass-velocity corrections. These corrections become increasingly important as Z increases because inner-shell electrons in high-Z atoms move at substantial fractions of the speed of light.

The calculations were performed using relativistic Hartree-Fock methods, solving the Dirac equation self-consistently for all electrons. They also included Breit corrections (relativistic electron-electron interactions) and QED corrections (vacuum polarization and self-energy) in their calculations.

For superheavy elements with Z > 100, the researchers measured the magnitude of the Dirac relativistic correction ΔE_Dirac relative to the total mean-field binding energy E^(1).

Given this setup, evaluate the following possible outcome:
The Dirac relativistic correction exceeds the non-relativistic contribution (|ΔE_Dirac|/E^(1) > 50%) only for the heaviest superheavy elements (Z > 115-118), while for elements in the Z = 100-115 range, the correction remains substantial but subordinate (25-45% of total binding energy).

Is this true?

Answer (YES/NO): NO